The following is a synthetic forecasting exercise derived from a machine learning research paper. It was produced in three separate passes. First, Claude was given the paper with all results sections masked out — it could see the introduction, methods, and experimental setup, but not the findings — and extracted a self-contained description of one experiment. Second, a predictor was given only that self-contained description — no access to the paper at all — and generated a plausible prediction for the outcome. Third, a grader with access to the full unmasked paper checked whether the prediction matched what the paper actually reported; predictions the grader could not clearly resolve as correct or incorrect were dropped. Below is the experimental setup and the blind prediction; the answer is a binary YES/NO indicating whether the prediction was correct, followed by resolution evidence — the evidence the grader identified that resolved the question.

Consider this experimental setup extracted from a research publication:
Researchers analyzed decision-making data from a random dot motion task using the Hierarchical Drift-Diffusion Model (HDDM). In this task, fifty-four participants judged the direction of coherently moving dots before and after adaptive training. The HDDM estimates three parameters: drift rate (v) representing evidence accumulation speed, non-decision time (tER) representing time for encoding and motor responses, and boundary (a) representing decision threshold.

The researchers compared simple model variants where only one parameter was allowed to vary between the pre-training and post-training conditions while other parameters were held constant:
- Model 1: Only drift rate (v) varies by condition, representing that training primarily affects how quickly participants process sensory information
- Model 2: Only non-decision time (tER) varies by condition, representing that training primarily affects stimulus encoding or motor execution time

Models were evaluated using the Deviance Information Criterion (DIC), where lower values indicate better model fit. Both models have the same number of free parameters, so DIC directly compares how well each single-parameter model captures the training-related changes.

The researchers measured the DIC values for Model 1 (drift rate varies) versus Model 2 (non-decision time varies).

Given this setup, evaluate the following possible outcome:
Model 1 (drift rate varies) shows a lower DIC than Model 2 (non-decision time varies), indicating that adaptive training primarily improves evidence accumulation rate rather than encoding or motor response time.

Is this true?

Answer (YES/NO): NO